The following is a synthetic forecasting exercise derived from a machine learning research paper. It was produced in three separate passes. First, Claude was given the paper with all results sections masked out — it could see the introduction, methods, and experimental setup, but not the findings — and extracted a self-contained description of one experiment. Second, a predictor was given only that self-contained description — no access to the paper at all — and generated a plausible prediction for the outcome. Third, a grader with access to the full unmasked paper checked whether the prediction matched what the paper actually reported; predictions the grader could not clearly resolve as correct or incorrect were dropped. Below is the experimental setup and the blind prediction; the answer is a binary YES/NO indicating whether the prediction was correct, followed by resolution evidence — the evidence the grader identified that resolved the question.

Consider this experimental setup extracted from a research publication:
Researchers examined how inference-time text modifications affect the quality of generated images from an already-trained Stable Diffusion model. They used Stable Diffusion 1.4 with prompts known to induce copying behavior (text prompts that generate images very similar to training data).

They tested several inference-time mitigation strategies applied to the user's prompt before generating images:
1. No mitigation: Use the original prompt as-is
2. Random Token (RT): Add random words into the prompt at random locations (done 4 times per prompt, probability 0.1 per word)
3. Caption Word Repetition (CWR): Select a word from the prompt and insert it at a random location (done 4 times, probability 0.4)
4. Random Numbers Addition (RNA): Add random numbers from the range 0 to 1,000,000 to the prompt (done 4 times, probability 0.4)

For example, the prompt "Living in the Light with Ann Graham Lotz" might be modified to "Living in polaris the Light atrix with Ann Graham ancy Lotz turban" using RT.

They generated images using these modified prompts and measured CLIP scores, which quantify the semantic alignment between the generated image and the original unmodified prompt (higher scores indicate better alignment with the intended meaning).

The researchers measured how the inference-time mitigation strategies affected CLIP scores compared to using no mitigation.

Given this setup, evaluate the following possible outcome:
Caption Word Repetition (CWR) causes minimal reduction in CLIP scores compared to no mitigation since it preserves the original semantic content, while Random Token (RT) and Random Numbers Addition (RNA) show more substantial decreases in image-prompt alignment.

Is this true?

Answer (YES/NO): YES